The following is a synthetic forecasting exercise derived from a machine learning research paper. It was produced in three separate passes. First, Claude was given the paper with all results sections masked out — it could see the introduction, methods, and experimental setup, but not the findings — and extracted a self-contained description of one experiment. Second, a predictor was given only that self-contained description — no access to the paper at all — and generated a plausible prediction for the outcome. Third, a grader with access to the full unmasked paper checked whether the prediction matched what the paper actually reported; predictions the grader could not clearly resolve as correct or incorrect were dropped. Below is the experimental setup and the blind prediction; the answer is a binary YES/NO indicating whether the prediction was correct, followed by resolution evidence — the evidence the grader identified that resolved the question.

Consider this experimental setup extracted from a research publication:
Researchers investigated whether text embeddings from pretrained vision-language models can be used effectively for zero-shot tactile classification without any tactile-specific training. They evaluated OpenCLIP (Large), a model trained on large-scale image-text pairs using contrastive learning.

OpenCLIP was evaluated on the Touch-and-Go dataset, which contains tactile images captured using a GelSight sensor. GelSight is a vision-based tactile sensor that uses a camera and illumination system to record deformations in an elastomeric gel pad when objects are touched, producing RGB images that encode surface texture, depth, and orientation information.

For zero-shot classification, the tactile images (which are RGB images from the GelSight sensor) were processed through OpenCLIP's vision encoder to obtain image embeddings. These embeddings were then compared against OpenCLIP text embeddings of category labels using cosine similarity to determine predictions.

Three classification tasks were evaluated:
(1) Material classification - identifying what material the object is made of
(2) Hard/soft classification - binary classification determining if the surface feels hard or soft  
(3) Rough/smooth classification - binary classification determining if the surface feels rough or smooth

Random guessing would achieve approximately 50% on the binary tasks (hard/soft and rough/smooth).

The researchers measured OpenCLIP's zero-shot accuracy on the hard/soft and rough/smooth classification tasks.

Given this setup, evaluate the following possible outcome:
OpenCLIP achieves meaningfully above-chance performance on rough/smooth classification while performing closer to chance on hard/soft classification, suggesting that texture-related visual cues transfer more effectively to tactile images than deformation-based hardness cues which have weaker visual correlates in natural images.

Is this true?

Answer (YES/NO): NO